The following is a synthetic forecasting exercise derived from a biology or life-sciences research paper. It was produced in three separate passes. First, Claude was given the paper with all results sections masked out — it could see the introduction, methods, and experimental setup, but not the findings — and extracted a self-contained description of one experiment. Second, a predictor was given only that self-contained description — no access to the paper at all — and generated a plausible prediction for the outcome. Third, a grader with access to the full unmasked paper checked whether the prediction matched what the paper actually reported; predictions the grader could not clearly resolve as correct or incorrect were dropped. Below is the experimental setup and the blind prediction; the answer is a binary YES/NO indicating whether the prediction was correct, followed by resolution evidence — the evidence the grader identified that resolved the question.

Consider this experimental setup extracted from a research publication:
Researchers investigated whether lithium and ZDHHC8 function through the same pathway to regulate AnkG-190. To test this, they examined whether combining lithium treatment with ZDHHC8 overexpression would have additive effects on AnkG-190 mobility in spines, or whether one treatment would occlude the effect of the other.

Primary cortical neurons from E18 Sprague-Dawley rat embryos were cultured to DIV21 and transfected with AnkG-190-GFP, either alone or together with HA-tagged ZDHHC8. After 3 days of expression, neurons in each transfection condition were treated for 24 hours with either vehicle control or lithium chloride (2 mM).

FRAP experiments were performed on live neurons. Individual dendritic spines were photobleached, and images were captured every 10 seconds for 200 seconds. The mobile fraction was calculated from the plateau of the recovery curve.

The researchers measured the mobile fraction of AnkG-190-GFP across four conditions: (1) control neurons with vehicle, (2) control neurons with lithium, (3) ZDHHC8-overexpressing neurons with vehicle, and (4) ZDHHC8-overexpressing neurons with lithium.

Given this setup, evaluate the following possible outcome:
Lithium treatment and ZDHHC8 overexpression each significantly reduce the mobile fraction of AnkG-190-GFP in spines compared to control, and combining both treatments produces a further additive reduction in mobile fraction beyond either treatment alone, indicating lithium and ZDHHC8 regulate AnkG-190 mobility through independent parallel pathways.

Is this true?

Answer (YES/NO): NO